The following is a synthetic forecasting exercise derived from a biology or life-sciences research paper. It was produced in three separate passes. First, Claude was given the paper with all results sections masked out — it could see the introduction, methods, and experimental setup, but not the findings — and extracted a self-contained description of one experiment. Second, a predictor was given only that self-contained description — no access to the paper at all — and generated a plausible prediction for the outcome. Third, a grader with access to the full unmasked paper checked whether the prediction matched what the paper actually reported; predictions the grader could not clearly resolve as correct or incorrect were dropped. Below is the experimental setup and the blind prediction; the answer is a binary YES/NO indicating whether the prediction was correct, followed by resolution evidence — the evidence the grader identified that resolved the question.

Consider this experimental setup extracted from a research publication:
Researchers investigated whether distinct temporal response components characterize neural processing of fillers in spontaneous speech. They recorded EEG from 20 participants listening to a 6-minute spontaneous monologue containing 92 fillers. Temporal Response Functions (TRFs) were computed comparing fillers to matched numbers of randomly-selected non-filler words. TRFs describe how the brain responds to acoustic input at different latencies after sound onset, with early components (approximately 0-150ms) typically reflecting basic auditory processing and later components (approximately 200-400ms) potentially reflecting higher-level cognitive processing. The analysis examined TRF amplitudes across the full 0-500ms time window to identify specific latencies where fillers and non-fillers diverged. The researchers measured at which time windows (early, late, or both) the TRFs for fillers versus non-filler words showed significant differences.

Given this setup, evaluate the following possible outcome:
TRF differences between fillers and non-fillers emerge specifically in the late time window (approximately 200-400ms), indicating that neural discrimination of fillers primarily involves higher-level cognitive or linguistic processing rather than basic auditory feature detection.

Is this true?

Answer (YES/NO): NO